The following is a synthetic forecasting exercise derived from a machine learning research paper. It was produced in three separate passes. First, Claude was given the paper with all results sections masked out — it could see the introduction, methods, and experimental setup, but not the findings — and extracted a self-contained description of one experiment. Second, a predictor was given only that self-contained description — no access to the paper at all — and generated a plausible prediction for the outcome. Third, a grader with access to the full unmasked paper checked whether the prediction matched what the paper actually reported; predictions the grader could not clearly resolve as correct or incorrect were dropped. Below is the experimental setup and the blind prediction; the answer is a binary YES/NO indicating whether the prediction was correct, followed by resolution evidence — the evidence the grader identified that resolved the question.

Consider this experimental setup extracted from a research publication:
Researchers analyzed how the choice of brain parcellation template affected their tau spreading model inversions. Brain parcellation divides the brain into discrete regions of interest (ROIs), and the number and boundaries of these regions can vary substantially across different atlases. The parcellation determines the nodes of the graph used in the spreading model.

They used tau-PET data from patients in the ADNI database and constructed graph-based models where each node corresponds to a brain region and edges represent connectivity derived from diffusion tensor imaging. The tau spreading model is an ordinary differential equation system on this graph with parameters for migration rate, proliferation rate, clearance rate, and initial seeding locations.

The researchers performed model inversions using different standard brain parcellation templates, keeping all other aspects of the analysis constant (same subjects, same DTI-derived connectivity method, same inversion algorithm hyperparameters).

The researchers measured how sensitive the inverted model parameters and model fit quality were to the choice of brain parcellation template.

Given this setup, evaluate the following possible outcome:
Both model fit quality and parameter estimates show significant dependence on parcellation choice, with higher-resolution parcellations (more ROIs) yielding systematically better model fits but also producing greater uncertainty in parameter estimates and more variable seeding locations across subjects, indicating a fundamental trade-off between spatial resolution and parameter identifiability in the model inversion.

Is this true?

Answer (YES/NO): NO